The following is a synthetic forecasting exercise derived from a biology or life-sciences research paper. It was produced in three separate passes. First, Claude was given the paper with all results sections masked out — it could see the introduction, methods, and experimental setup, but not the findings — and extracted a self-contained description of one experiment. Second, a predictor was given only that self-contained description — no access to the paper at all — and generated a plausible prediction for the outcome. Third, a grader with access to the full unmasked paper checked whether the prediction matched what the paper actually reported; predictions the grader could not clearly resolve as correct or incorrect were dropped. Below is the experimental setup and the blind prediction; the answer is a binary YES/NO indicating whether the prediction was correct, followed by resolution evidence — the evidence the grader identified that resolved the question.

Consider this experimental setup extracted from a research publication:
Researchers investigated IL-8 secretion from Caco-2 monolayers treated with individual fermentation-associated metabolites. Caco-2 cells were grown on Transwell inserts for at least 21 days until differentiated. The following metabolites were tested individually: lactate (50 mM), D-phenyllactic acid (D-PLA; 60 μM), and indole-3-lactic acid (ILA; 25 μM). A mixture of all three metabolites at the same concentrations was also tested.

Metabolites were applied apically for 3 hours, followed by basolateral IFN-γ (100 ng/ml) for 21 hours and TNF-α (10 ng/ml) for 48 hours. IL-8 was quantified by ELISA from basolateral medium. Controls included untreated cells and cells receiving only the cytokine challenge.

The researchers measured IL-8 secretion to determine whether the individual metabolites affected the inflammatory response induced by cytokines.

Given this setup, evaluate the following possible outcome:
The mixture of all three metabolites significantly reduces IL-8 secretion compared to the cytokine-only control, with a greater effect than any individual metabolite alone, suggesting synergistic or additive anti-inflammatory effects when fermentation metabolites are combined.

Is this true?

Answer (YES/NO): NO